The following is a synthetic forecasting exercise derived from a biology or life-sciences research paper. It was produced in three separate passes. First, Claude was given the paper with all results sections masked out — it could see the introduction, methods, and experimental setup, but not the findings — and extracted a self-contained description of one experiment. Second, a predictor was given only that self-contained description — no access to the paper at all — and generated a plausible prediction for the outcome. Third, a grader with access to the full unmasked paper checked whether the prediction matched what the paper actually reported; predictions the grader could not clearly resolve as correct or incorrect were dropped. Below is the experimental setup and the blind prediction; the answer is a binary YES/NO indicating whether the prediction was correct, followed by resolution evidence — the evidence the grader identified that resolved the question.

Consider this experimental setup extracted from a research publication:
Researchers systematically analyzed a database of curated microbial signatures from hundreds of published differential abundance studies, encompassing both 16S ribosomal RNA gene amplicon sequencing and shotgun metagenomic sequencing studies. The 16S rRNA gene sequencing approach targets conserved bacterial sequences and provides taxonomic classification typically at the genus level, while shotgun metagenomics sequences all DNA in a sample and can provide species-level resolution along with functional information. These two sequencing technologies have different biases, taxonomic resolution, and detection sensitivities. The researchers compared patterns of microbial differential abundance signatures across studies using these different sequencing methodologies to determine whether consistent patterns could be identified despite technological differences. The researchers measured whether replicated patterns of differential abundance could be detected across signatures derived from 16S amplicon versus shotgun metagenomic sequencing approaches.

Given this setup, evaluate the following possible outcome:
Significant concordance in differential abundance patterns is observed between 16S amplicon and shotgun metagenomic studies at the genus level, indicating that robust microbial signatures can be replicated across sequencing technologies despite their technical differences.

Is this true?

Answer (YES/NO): YES